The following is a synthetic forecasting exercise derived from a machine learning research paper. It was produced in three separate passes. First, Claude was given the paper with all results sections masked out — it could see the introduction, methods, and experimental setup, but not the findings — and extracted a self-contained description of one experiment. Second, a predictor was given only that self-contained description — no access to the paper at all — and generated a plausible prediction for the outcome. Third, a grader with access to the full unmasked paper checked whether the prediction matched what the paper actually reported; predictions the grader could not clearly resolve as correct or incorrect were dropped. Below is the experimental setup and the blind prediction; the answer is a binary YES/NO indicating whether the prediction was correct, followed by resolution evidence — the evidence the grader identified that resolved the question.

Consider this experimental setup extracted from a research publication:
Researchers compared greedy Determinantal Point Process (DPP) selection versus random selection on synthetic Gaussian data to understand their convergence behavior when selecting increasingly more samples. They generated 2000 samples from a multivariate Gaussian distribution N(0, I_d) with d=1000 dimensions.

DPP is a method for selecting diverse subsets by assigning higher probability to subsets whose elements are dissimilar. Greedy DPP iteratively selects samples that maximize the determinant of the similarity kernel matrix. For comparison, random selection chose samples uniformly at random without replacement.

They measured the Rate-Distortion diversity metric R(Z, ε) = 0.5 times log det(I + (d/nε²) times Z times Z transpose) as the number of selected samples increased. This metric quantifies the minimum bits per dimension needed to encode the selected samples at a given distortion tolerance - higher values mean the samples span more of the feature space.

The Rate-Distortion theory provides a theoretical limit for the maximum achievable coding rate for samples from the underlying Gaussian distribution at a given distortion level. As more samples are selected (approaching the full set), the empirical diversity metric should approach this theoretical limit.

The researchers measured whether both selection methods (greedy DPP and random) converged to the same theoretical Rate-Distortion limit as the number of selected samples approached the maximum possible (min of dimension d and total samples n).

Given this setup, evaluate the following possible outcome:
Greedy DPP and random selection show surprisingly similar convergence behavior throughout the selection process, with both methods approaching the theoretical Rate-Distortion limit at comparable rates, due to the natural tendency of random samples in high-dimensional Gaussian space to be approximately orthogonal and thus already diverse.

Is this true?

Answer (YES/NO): NO